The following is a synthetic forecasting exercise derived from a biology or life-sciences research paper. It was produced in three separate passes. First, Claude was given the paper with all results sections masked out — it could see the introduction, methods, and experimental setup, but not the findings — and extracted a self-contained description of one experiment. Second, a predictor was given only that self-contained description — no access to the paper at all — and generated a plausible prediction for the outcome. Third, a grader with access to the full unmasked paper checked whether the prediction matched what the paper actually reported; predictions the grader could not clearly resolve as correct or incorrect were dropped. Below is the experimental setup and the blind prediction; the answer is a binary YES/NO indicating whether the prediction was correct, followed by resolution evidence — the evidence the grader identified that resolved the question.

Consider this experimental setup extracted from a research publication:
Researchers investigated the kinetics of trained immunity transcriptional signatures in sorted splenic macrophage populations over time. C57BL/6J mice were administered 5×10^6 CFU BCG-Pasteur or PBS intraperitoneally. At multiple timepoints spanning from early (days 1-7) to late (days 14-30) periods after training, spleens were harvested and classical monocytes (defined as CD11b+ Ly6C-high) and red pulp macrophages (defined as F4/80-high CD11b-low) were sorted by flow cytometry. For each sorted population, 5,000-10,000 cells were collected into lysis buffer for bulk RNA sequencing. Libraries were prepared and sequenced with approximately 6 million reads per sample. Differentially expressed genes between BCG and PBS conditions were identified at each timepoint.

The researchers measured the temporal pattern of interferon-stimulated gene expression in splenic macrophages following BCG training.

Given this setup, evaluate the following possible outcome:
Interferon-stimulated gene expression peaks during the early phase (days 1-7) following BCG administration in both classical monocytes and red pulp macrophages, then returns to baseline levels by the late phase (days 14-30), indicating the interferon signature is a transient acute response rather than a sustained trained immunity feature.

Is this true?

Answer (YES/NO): NO